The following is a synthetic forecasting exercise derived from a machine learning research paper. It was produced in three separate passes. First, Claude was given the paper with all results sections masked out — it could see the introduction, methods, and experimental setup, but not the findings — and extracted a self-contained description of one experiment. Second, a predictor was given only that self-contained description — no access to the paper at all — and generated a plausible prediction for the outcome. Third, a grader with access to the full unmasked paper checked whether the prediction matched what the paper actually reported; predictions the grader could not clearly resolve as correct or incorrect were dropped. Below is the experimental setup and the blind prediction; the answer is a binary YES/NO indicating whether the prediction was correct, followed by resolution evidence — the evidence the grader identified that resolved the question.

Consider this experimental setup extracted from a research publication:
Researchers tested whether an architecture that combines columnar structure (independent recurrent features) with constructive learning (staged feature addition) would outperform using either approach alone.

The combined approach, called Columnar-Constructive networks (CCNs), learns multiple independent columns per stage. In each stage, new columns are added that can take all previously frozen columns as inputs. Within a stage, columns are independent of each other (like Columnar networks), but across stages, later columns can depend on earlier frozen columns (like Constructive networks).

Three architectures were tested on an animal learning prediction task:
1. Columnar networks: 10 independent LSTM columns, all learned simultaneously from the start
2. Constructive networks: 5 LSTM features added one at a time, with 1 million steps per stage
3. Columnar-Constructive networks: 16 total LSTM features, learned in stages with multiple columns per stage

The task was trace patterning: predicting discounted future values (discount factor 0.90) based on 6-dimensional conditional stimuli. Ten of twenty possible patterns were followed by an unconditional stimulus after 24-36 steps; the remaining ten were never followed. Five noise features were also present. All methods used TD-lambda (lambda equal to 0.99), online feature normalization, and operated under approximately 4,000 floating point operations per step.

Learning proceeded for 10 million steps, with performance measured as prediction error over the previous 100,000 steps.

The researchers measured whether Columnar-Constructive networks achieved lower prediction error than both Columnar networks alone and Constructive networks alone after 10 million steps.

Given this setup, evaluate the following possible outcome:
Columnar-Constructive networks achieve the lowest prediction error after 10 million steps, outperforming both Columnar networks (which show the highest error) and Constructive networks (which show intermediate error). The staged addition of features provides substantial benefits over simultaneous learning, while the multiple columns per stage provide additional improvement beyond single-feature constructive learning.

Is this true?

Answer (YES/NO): NO